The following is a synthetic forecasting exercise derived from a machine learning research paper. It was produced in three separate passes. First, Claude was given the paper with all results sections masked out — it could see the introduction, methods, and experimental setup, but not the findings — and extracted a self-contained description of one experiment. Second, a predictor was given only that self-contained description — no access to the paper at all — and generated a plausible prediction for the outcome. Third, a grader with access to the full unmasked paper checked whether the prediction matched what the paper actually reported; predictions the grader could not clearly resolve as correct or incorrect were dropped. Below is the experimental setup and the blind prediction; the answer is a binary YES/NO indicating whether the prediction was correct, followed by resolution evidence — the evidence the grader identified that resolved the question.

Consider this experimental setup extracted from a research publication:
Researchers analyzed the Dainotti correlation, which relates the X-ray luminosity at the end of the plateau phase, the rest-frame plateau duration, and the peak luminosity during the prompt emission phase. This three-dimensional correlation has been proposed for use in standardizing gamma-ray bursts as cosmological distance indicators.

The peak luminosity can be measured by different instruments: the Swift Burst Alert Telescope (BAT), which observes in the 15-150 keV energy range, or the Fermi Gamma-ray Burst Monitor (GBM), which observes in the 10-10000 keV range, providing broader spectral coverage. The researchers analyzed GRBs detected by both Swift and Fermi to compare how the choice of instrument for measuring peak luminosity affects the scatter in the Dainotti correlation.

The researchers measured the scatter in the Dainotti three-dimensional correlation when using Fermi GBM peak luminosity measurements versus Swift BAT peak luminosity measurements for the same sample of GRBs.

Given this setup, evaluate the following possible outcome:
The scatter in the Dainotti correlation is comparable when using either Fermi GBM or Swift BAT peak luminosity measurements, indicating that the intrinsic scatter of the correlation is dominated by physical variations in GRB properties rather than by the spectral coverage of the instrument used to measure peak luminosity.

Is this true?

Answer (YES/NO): NO